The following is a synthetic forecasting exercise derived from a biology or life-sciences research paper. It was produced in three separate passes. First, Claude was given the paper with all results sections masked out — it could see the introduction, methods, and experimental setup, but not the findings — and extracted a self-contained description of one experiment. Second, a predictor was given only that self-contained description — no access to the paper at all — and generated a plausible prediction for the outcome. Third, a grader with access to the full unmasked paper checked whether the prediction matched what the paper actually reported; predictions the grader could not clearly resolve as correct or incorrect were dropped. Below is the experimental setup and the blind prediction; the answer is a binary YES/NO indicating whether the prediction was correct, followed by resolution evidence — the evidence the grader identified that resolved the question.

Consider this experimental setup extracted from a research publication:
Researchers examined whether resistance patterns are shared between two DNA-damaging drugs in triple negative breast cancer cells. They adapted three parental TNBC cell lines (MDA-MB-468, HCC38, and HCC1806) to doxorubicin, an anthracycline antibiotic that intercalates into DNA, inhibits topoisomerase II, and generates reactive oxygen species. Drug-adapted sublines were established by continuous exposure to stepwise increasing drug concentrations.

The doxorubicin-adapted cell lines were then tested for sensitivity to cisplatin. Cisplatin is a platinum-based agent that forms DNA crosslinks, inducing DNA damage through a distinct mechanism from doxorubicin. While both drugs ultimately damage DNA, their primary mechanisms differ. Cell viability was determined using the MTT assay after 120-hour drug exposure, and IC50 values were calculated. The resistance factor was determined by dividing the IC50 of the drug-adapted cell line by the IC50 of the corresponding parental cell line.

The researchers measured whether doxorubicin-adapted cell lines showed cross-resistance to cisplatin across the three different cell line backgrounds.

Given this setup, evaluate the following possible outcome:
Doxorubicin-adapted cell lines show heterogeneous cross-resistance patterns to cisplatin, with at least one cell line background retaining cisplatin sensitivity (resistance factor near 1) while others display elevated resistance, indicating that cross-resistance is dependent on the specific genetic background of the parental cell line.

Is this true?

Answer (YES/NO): NO